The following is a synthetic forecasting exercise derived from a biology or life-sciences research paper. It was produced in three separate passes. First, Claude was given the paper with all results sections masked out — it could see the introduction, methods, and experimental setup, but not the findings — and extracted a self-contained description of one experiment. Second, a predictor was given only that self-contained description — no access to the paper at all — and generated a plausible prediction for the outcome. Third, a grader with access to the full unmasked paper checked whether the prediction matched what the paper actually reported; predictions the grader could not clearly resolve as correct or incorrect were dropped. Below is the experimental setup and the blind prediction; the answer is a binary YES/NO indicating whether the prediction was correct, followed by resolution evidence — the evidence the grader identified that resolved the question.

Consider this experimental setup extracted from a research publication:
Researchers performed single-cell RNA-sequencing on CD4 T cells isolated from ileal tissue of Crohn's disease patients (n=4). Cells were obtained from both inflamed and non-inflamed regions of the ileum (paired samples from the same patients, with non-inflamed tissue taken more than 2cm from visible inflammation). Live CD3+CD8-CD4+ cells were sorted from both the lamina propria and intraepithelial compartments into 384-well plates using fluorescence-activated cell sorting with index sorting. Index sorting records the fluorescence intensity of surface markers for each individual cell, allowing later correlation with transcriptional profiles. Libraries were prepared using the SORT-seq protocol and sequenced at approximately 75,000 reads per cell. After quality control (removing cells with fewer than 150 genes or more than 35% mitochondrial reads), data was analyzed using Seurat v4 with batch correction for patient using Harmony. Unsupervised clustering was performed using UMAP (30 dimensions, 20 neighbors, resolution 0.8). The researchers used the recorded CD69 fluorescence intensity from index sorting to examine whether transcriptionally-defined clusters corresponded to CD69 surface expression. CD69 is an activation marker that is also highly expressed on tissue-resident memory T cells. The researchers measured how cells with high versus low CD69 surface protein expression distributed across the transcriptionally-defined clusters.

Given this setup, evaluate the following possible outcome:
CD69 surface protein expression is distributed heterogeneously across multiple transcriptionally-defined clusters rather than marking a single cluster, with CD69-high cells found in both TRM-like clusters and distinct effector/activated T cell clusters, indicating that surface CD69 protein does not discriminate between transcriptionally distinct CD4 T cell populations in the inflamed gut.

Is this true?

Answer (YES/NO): NO